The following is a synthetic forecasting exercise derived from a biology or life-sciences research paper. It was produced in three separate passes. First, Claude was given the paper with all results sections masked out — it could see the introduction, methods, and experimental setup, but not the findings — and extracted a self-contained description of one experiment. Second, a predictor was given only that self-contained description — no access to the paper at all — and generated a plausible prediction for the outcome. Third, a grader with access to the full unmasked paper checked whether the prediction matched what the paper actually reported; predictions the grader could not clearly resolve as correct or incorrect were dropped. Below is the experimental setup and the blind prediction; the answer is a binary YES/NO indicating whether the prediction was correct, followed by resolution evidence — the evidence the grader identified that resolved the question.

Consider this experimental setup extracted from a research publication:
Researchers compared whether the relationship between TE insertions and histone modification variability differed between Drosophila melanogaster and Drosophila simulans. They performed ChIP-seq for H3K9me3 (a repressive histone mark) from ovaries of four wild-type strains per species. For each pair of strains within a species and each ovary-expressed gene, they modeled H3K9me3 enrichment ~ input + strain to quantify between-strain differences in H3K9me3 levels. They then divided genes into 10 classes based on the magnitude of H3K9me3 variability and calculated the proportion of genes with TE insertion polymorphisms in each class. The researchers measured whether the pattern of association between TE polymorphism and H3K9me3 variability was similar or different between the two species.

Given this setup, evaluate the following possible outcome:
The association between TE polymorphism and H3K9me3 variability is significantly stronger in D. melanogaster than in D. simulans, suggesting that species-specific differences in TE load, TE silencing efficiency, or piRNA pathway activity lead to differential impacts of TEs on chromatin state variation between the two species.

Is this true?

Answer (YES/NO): NO